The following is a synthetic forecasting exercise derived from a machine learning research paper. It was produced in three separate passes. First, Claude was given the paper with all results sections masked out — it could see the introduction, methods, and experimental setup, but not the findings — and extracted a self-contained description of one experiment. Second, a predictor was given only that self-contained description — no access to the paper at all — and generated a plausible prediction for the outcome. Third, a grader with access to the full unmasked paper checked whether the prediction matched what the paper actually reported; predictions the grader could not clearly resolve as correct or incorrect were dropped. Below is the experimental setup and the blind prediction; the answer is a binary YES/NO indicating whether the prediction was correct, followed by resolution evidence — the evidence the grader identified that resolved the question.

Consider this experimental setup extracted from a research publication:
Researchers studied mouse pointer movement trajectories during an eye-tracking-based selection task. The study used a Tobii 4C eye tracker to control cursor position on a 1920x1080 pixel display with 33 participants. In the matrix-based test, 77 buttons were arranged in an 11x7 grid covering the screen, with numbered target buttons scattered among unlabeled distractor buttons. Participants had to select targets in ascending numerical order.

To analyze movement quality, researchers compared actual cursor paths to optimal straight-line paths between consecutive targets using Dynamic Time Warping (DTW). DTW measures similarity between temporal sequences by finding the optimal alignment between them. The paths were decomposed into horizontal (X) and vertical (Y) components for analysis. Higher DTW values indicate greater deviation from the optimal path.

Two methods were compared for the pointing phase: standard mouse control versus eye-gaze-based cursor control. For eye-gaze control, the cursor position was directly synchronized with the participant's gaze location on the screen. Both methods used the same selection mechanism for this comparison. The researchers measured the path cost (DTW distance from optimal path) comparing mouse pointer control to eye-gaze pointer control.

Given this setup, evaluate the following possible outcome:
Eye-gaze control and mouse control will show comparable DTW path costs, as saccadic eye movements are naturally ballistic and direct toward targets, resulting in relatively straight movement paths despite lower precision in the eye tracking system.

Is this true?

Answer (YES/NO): NO